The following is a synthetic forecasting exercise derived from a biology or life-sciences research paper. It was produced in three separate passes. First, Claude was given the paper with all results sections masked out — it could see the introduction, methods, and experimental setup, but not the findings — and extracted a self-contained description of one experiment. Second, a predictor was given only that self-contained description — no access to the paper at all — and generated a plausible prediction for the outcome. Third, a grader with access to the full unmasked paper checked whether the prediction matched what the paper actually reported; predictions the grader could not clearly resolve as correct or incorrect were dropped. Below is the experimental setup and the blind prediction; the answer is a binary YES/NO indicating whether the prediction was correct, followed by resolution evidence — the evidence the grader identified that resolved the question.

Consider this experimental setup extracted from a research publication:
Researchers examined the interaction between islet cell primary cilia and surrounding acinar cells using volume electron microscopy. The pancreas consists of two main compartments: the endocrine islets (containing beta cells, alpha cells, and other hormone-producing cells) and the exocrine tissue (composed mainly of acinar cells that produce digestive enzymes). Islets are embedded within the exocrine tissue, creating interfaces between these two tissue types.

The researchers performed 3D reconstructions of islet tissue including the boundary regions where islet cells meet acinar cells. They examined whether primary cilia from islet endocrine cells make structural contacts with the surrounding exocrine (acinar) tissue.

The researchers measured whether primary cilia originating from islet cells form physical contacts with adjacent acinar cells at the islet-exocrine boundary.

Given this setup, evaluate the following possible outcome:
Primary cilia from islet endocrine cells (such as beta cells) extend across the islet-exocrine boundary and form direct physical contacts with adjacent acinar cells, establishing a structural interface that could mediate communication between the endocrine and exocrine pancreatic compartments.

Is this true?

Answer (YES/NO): YES